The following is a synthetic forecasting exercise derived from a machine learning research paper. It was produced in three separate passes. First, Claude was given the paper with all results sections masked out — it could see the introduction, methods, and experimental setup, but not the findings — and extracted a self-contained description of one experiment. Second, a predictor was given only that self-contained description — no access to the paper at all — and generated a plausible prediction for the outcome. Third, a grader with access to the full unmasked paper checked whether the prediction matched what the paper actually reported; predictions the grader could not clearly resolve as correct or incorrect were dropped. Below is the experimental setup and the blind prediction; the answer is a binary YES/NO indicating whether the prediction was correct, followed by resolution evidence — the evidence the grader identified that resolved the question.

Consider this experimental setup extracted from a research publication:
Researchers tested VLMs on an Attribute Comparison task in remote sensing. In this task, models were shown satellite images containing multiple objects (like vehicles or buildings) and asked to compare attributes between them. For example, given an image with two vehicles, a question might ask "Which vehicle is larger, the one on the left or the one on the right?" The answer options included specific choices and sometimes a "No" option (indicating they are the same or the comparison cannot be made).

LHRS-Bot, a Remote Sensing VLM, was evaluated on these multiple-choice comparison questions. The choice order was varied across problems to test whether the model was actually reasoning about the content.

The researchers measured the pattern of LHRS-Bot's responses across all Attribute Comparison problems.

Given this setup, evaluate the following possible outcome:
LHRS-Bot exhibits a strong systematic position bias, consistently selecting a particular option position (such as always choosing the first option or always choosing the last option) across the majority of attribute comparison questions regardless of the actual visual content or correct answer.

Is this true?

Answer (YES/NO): NO